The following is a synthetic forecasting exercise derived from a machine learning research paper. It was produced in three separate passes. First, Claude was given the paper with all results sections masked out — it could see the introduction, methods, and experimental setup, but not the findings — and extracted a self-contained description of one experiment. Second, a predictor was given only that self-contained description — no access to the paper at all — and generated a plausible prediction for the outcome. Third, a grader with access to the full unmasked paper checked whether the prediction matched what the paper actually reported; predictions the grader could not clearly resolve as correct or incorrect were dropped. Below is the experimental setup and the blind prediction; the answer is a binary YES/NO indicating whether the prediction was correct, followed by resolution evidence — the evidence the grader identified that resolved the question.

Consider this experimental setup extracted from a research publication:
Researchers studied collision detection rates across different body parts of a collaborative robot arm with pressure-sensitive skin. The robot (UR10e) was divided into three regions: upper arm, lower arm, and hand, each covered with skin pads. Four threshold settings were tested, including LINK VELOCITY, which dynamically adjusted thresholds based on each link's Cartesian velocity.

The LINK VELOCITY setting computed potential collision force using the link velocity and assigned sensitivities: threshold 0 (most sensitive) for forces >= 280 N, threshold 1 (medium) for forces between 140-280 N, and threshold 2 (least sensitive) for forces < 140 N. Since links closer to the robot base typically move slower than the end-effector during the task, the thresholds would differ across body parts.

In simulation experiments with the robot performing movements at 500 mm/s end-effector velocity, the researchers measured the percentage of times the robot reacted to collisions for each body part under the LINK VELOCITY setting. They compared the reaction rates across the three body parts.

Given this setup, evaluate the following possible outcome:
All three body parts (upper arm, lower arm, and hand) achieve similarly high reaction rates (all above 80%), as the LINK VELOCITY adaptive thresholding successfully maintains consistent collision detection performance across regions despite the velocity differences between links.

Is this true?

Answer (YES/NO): NO